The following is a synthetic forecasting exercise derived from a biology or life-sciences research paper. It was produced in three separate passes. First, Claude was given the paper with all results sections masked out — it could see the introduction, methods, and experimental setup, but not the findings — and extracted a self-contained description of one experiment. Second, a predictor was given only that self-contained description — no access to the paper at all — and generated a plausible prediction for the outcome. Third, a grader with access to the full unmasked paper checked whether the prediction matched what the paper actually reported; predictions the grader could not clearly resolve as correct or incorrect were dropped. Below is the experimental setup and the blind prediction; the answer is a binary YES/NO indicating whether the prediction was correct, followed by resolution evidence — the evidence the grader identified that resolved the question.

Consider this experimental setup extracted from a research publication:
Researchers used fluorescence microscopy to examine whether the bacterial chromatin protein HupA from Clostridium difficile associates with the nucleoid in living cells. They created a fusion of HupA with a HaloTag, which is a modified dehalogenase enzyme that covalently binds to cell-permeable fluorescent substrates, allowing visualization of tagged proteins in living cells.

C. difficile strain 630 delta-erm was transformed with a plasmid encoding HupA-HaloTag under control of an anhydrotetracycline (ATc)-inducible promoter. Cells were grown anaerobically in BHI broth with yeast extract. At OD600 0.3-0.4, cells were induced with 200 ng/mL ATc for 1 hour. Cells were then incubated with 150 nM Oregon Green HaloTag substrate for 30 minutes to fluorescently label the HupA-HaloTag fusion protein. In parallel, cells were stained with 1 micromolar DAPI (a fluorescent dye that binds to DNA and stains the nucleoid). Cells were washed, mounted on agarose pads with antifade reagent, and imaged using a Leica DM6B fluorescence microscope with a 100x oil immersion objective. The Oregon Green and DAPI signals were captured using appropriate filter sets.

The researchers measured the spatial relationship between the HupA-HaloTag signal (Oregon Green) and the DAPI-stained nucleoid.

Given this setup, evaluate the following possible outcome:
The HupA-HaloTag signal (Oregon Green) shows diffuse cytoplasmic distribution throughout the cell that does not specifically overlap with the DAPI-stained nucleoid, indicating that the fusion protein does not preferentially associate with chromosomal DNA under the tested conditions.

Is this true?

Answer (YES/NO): NO